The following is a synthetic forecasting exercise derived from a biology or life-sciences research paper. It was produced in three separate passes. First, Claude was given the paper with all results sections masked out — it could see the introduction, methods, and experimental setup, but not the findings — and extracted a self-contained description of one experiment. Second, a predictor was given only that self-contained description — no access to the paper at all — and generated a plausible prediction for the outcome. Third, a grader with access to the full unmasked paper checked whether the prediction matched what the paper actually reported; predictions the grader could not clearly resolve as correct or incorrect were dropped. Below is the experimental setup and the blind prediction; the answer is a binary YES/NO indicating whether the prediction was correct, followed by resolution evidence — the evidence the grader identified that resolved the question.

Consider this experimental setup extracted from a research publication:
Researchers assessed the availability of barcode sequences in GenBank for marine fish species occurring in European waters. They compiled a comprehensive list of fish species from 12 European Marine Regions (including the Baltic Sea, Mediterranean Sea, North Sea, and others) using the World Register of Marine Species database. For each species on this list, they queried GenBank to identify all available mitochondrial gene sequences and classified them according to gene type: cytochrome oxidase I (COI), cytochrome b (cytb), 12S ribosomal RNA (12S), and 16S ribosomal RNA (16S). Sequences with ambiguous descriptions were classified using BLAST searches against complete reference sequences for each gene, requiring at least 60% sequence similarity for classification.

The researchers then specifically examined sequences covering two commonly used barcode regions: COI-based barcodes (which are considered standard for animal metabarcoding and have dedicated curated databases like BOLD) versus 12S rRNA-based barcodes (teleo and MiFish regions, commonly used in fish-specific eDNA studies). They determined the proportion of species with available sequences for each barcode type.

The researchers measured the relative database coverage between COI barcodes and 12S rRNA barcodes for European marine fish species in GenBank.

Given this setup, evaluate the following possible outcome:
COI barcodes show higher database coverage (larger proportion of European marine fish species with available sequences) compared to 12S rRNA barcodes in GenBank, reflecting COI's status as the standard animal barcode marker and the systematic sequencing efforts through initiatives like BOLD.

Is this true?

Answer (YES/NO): YES